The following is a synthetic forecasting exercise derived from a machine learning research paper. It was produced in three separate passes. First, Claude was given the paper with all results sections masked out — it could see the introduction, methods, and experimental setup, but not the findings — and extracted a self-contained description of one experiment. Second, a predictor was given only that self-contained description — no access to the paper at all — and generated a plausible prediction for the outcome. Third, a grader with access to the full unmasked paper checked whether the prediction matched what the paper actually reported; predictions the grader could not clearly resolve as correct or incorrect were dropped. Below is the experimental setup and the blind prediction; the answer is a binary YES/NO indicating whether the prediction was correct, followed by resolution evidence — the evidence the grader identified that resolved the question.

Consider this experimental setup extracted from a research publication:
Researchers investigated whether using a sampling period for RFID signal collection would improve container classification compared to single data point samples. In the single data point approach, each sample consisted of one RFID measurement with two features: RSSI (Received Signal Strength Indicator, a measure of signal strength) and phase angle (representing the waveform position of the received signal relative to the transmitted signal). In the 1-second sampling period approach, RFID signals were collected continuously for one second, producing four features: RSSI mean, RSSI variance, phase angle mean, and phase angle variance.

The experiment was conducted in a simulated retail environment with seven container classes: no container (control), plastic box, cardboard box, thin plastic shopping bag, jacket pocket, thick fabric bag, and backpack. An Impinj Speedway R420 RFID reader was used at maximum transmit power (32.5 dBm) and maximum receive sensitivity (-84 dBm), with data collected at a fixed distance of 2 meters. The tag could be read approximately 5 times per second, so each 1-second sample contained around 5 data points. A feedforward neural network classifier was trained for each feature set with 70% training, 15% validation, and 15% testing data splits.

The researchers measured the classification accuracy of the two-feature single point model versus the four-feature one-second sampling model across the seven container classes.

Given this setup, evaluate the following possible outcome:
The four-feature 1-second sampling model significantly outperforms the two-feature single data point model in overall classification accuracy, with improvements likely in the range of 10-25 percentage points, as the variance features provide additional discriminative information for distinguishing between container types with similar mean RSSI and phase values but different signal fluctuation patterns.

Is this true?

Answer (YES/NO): YES